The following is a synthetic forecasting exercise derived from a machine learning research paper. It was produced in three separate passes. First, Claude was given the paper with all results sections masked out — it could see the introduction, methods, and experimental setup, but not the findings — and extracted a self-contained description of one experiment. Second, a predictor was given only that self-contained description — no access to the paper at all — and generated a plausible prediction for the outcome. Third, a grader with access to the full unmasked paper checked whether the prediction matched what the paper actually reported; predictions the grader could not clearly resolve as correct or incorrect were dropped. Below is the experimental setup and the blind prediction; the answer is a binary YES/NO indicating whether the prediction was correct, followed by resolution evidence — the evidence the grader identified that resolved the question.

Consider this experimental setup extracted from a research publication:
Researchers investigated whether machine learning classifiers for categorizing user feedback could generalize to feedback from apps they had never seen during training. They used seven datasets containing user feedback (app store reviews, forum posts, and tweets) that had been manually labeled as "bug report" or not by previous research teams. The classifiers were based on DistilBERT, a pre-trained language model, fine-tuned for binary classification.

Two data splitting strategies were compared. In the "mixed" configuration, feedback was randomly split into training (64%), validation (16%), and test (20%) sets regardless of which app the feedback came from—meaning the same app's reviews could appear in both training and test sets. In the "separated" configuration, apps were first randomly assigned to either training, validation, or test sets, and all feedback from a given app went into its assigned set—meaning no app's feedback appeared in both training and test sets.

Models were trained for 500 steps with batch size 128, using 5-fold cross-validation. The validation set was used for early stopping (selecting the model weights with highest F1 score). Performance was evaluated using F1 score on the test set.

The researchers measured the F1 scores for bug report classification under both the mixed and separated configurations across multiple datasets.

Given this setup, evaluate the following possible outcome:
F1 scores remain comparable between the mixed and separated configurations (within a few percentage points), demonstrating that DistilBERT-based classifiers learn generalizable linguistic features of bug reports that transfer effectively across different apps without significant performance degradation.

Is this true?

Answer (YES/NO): YES